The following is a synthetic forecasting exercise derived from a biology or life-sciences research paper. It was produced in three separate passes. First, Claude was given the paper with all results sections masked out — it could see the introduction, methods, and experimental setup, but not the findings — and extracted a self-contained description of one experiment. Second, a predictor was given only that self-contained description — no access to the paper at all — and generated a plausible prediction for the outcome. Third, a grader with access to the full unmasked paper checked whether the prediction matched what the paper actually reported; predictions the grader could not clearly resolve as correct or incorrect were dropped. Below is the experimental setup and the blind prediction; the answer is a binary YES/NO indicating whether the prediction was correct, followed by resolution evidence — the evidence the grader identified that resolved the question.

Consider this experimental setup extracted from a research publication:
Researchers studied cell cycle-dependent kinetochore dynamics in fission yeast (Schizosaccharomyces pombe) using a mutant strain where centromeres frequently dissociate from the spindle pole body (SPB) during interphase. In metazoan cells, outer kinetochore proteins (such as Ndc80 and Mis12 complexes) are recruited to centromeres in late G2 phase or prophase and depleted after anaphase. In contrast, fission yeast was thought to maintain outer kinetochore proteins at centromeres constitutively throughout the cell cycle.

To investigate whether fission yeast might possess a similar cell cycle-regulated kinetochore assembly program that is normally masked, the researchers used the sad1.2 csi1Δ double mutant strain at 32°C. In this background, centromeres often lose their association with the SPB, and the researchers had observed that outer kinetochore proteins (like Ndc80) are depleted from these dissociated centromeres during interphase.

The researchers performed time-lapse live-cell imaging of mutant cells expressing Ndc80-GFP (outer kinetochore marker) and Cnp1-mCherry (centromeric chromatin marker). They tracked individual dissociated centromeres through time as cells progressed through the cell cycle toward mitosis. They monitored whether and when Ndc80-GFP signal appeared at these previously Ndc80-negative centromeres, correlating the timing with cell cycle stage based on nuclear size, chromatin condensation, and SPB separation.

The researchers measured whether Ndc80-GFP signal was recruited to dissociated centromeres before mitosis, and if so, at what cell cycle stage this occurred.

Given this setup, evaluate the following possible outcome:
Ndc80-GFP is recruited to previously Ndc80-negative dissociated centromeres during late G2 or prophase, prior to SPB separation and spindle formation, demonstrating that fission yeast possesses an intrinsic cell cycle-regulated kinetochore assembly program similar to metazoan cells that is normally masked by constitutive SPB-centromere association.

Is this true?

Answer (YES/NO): YES